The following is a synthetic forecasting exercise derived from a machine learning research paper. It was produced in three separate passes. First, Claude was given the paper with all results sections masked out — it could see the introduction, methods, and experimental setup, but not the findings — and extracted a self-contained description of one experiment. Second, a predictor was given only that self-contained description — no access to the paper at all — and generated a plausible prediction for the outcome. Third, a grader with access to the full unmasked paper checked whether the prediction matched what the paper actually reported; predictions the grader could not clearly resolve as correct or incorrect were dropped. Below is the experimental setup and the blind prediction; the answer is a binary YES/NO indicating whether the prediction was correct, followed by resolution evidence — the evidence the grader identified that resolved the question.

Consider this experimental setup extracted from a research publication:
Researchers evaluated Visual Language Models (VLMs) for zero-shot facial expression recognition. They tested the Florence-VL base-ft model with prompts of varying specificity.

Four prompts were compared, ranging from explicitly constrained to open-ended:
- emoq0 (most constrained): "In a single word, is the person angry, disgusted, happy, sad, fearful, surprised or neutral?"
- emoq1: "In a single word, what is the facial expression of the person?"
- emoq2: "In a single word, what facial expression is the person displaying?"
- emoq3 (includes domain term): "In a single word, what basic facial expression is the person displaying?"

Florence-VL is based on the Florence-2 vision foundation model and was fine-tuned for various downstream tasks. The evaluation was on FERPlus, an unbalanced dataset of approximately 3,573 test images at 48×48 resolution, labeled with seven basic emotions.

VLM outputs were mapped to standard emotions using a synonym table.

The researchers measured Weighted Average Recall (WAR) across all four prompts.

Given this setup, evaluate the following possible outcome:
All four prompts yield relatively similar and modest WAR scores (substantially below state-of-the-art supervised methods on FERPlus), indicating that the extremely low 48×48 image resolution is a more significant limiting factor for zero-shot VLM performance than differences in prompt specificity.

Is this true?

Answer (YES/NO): NO